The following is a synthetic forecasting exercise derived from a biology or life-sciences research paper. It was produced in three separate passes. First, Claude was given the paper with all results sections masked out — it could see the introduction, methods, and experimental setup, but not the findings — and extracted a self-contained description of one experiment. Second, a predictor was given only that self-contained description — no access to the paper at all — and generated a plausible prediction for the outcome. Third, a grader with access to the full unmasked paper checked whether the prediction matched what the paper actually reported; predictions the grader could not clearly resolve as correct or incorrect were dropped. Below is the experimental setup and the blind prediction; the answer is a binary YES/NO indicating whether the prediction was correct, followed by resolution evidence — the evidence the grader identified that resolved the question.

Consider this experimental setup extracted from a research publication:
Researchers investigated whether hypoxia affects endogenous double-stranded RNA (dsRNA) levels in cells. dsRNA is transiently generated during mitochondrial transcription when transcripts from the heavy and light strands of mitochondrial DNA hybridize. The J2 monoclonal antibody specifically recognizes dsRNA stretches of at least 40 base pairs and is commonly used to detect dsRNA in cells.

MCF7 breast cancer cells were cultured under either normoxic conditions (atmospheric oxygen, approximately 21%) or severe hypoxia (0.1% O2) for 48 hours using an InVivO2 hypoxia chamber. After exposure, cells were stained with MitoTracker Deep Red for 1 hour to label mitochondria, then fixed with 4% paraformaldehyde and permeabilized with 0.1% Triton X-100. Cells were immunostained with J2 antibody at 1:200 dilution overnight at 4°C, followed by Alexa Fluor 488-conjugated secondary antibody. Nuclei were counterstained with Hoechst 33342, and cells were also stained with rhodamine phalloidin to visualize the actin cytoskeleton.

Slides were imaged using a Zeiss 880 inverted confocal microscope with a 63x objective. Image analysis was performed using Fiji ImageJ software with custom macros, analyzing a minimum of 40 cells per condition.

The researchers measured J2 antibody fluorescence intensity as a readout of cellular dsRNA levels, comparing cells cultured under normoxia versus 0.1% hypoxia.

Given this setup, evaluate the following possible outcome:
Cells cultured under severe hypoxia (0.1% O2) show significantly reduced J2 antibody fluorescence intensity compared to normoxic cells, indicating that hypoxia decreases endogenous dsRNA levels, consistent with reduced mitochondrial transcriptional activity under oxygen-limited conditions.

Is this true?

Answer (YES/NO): YES